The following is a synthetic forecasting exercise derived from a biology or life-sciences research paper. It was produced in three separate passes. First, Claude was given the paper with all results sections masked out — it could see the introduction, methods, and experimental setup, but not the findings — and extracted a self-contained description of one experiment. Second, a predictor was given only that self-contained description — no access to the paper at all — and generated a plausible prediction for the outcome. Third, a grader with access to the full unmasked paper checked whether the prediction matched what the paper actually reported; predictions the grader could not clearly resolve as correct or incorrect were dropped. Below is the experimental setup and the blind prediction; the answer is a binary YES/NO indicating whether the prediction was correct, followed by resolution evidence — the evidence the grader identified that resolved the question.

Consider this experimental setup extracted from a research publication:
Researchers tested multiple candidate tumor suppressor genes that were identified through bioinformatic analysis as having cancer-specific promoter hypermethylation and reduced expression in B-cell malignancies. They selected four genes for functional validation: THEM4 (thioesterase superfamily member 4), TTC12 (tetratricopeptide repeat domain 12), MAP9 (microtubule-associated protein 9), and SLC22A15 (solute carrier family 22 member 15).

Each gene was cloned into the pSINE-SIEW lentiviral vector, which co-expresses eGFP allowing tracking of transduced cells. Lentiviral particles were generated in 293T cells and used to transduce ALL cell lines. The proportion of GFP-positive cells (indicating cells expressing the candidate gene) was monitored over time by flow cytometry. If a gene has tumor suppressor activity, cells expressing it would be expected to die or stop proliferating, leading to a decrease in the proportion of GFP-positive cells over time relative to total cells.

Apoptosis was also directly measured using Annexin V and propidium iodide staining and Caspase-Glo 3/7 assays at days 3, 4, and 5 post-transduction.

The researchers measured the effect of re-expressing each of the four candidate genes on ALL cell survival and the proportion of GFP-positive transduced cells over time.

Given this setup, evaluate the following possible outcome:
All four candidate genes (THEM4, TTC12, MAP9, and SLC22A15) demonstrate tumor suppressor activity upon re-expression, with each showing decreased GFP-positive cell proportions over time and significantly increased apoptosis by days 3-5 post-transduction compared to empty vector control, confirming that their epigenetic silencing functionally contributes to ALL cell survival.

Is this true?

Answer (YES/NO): NO